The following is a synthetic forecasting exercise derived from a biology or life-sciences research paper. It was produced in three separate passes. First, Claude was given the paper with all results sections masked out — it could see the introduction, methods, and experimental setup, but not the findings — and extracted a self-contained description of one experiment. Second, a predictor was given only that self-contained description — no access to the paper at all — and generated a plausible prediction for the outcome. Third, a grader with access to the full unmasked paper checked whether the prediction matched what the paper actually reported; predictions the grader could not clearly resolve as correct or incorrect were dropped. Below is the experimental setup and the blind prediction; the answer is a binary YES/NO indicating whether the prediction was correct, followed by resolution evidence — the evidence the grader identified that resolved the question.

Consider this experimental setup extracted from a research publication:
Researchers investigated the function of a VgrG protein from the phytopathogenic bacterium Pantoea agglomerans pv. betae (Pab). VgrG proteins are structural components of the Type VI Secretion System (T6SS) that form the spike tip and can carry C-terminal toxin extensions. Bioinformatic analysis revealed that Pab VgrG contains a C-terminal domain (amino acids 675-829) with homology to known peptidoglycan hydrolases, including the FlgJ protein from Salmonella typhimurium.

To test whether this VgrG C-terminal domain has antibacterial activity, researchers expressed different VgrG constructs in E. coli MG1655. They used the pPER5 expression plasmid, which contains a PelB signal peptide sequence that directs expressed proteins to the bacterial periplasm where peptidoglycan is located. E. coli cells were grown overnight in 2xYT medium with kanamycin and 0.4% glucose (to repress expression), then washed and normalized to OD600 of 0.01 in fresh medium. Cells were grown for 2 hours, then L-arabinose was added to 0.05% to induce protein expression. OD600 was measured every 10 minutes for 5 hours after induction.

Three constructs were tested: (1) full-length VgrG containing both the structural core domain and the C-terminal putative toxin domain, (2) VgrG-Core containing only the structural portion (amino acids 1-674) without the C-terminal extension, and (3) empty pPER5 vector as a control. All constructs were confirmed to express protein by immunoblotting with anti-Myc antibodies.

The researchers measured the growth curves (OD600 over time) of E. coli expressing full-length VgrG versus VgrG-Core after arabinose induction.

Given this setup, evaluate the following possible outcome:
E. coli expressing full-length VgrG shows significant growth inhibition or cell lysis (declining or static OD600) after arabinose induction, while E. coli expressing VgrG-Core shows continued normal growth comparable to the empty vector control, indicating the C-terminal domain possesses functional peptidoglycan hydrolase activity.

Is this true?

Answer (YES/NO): YES